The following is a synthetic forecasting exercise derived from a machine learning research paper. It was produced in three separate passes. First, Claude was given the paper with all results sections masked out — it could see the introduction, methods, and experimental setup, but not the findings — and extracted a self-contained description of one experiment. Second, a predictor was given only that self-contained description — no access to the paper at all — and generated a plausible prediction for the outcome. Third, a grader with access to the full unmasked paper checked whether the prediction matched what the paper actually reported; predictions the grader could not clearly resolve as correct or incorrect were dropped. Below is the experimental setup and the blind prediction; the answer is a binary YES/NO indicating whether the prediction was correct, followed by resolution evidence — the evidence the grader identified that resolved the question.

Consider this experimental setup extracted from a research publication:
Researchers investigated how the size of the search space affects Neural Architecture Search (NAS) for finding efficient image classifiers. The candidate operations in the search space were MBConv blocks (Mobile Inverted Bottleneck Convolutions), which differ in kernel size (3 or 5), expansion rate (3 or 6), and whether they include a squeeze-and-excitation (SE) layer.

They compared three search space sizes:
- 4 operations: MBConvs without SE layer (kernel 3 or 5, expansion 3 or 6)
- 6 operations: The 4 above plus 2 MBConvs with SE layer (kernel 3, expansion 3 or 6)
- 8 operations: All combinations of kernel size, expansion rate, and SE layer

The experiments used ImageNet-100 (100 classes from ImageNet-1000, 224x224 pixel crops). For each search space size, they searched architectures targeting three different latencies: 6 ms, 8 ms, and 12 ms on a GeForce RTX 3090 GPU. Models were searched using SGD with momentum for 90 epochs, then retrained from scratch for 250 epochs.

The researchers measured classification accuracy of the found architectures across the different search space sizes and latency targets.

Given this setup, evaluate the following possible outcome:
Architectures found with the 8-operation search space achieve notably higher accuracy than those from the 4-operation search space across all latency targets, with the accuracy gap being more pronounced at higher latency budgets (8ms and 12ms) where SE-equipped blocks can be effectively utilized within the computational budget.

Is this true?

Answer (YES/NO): NO